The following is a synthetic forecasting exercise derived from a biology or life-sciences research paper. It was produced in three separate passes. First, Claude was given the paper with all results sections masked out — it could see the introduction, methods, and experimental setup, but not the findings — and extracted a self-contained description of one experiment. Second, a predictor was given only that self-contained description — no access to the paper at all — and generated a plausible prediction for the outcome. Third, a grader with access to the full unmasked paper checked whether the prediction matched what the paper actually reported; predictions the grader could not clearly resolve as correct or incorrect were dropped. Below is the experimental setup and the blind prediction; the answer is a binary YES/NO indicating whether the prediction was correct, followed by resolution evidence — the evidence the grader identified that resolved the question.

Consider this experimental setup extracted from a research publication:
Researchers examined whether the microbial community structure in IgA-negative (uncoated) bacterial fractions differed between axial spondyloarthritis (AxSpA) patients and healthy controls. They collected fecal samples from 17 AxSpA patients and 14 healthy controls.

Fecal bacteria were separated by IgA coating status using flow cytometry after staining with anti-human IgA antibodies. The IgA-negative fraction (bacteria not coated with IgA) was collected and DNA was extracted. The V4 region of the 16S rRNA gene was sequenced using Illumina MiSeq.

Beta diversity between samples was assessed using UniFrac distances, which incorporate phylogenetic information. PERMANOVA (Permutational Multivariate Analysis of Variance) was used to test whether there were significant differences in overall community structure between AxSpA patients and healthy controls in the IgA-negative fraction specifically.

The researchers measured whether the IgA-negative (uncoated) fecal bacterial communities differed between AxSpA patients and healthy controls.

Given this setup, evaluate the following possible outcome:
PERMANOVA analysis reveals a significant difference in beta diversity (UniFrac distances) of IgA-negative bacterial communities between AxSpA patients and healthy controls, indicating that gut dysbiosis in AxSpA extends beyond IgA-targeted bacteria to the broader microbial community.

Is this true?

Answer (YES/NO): NO